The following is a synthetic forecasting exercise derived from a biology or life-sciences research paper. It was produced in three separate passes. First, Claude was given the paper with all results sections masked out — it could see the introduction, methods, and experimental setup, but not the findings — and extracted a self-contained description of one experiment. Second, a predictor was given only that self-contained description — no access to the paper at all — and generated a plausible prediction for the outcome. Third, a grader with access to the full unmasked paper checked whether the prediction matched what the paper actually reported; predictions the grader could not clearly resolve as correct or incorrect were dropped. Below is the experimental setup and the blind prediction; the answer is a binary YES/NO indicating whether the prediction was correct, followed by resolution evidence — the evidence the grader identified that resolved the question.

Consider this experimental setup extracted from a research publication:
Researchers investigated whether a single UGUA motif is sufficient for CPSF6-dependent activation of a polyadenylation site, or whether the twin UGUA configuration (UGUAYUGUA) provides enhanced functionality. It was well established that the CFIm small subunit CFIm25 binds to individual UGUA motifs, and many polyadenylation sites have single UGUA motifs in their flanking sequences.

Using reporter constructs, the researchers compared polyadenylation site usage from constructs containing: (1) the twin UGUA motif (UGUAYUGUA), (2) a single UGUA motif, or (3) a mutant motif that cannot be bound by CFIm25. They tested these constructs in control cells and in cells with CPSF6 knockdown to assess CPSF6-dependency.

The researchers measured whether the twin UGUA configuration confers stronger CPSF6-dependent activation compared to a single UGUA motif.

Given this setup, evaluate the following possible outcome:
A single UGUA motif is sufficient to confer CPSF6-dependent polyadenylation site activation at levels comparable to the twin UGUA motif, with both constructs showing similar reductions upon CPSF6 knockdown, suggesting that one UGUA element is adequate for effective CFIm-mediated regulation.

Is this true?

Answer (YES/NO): NO